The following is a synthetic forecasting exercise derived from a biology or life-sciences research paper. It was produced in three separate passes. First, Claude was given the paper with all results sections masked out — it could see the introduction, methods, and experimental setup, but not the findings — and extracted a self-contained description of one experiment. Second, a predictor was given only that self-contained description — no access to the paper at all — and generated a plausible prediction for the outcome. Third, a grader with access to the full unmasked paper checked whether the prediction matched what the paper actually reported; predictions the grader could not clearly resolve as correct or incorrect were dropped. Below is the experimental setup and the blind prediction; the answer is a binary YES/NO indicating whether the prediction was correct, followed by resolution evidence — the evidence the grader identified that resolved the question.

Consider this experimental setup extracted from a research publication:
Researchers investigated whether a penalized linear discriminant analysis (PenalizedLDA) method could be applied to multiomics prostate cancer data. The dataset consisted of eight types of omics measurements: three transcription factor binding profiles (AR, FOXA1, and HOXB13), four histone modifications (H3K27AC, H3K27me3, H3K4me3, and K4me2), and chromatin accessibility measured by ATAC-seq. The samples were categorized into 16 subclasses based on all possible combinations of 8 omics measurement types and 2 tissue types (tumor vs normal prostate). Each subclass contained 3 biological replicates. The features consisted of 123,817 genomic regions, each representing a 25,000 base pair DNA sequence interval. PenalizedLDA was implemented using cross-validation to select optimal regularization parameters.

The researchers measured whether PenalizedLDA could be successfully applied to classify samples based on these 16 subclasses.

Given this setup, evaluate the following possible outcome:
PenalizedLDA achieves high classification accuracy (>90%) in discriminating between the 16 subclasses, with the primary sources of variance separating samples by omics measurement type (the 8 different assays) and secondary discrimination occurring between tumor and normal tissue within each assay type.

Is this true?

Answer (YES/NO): NO